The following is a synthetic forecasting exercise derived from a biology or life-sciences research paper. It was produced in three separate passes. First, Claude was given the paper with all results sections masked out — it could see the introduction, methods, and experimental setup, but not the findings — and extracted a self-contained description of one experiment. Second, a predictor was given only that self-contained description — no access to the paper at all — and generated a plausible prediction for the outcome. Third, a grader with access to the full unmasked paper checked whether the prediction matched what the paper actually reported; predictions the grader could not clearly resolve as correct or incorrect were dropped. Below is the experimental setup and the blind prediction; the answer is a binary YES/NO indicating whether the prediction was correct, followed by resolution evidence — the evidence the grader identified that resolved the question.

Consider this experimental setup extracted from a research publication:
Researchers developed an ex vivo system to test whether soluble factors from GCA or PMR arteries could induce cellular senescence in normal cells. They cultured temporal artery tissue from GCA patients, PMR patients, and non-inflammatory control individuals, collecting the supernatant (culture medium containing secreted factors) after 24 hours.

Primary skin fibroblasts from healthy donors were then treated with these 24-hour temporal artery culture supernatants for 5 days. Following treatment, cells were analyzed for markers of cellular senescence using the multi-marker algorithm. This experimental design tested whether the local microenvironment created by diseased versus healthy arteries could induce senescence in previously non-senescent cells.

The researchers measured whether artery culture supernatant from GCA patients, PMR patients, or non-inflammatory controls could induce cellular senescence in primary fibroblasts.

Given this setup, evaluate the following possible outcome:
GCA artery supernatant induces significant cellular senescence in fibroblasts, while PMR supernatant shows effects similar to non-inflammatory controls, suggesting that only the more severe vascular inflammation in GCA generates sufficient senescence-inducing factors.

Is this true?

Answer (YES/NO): YES